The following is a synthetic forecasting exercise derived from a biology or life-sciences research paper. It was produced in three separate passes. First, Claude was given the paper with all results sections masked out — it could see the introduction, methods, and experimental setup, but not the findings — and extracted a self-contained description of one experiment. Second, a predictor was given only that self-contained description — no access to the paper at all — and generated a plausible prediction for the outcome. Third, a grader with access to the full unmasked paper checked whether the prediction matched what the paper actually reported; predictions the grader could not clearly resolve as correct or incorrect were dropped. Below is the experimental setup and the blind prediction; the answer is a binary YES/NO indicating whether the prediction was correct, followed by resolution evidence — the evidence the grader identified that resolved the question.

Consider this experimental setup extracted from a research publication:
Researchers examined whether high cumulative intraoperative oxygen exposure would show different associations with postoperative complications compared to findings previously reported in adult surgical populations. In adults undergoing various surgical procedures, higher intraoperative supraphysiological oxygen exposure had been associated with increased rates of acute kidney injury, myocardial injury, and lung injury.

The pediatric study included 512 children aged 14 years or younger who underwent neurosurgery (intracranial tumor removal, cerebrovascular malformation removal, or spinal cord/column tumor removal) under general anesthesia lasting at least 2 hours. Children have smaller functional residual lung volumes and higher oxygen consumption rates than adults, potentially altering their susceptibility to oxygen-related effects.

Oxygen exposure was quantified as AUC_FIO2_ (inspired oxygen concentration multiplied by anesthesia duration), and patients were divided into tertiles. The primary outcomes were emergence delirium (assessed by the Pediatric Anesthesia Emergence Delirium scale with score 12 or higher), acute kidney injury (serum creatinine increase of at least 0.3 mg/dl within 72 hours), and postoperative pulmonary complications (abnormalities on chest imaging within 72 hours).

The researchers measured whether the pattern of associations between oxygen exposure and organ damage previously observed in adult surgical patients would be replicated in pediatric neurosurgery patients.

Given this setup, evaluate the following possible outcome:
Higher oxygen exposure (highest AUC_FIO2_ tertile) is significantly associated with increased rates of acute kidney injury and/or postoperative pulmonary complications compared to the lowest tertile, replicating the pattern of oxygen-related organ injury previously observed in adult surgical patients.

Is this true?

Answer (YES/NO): YES